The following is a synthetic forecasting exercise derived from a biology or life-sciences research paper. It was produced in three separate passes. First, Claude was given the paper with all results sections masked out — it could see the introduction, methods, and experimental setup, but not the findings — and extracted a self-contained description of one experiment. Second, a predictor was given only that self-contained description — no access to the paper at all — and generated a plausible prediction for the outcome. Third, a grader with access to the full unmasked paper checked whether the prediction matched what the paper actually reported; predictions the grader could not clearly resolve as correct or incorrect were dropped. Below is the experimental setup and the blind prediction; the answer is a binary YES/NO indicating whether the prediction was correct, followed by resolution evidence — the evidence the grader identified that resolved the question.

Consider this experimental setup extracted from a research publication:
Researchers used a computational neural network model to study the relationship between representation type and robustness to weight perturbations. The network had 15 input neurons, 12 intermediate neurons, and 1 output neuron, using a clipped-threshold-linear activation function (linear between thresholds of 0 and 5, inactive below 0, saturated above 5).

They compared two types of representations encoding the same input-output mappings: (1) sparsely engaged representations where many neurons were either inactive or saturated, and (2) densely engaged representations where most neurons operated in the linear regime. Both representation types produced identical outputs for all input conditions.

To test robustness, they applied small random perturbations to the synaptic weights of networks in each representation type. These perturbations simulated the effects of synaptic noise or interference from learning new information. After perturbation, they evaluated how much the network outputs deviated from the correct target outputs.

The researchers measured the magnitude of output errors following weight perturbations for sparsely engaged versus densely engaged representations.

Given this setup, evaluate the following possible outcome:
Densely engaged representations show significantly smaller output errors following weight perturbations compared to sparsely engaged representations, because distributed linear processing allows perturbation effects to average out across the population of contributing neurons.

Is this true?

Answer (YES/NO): NO